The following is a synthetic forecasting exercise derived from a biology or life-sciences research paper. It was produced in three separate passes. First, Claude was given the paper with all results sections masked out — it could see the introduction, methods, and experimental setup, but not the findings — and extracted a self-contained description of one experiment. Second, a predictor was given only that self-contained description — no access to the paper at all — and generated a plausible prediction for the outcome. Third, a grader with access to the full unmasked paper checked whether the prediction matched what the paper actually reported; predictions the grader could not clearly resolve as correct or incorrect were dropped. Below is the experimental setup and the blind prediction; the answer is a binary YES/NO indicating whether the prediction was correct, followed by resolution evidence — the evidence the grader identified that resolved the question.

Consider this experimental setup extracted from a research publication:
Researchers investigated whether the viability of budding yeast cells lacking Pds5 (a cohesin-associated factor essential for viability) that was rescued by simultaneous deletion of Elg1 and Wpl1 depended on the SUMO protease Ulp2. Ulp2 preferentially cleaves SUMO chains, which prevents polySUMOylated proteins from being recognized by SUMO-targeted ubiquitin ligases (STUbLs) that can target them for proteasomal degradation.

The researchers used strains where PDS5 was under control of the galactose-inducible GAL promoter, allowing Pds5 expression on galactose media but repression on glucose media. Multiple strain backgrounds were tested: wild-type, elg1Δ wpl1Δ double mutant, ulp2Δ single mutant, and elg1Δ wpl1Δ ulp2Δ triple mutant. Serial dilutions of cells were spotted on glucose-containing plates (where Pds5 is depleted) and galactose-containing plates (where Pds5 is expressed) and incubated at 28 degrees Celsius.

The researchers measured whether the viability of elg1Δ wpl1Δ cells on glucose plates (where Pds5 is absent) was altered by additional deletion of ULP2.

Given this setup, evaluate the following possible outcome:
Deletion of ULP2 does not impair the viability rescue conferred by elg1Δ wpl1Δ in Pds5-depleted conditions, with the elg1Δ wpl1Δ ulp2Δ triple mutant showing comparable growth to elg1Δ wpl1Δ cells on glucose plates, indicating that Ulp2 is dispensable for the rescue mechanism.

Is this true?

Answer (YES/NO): NO